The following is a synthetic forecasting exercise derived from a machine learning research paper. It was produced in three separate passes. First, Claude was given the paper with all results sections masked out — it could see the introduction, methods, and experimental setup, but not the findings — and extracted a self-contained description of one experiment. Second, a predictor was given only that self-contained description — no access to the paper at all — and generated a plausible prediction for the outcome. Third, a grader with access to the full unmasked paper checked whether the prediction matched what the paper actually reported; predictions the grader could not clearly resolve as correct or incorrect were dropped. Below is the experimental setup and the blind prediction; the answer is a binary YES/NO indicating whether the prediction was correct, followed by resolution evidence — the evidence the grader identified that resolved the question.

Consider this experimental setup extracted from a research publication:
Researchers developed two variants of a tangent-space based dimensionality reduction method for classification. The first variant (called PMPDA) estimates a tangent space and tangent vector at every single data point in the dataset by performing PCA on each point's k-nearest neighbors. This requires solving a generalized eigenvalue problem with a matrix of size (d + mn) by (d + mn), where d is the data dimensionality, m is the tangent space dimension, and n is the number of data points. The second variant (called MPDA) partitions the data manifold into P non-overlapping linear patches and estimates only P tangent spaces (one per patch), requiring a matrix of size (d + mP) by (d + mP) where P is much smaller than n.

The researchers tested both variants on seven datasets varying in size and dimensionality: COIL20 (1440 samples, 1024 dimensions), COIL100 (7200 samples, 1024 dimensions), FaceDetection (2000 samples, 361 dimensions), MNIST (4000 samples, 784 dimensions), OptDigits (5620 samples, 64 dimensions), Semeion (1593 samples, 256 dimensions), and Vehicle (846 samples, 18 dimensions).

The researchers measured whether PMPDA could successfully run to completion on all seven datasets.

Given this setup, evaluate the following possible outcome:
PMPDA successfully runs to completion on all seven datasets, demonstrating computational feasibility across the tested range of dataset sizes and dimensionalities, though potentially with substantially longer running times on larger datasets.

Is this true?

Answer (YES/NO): NO